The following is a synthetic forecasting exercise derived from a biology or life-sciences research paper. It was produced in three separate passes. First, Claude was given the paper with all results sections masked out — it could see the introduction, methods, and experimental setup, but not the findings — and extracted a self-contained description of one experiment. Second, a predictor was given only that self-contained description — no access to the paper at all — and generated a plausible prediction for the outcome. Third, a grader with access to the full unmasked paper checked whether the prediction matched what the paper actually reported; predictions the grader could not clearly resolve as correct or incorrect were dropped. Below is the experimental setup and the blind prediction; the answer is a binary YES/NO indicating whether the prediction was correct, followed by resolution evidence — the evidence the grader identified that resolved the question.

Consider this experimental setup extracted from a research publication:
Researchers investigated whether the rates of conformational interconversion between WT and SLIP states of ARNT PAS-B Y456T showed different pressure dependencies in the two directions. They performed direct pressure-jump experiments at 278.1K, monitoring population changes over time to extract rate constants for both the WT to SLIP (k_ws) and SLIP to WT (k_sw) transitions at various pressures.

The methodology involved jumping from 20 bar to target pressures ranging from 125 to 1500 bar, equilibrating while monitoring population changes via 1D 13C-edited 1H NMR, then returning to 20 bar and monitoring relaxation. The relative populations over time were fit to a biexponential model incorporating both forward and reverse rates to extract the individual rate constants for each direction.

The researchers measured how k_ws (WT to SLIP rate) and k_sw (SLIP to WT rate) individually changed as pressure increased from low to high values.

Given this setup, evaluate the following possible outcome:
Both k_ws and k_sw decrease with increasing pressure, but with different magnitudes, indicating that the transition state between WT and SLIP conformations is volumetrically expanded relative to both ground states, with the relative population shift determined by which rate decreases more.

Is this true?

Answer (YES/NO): NO